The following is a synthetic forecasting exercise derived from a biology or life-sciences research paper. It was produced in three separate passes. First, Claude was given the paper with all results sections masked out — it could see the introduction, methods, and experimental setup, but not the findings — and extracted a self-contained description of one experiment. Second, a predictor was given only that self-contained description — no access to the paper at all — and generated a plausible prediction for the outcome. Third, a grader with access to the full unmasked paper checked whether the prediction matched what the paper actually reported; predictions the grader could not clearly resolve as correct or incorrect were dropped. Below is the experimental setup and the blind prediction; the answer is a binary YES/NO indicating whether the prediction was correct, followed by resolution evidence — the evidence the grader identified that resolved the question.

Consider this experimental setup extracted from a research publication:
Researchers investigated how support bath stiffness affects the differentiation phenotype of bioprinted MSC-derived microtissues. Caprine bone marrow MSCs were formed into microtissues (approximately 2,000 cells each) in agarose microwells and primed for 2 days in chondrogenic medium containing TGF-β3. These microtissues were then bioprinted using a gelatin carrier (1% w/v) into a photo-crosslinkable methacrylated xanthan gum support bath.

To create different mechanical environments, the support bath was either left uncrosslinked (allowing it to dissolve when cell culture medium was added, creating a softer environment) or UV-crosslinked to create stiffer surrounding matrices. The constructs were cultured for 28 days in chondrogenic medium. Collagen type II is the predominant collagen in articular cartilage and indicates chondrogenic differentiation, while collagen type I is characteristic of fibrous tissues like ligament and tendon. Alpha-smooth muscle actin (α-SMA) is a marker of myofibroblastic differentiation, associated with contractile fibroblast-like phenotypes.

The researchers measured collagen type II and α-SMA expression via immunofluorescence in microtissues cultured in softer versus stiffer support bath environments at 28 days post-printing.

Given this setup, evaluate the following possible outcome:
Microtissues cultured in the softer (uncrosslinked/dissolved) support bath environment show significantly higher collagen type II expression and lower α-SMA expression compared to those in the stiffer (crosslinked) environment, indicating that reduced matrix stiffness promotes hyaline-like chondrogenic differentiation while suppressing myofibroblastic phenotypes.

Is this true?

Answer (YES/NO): YES